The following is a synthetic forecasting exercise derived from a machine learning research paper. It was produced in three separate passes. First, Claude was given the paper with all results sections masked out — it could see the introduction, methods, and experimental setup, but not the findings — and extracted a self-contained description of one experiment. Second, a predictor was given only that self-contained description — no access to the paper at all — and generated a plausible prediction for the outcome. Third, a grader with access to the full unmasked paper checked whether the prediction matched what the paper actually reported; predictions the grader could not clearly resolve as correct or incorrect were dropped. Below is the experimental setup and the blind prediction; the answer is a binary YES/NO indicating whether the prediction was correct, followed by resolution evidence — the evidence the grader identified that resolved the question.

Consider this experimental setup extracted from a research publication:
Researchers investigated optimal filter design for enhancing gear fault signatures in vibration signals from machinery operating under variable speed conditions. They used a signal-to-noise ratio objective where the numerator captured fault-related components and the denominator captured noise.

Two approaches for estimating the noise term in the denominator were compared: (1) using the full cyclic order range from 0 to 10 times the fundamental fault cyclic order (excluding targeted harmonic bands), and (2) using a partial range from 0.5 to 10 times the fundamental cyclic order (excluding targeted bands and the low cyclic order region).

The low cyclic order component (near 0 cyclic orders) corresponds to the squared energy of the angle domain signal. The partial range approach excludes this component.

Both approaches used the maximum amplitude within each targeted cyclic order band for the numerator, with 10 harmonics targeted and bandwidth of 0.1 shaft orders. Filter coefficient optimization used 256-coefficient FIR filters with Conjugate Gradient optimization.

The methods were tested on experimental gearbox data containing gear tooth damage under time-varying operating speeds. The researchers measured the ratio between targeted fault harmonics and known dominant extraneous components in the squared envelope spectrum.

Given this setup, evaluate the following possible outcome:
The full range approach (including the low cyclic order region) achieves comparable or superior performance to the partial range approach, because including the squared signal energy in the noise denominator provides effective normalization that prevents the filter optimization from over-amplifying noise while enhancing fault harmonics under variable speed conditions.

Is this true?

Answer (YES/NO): NO